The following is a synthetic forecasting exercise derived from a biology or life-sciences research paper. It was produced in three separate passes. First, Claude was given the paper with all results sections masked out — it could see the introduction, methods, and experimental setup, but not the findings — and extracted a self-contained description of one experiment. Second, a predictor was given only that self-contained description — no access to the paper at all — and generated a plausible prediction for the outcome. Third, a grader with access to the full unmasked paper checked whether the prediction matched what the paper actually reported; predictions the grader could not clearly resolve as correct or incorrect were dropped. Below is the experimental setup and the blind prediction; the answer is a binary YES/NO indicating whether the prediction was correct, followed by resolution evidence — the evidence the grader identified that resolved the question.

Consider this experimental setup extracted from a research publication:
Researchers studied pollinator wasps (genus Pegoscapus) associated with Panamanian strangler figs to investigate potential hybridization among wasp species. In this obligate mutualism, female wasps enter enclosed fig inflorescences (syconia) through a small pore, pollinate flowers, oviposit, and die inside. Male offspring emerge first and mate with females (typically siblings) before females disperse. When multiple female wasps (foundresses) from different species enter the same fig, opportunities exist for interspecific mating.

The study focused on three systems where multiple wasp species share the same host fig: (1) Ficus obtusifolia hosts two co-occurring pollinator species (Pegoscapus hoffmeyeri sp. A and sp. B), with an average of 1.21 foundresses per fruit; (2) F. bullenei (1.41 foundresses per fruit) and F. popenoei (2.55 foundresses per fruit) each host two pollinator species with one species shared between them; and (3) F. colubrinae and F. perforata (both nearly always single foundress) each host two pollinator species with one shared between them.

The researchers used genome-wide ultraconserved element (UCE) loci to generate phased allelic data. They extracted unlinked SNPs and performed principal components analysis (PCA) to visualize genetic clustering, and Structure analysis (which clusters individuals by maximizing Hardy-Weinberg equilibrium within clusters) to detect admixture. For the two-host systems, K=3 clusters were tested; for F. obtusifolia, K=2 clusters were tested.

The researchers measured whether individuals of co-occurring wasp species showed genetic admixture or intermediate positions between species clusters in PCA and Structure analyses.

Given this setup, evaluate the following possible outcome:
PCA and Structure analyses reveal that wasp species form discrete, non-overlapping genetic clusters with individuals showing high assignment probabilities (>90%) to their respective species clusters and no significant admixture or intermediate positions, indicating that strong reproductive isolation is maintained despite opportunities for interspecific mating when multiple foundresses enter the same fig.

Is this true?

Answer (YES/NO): YES